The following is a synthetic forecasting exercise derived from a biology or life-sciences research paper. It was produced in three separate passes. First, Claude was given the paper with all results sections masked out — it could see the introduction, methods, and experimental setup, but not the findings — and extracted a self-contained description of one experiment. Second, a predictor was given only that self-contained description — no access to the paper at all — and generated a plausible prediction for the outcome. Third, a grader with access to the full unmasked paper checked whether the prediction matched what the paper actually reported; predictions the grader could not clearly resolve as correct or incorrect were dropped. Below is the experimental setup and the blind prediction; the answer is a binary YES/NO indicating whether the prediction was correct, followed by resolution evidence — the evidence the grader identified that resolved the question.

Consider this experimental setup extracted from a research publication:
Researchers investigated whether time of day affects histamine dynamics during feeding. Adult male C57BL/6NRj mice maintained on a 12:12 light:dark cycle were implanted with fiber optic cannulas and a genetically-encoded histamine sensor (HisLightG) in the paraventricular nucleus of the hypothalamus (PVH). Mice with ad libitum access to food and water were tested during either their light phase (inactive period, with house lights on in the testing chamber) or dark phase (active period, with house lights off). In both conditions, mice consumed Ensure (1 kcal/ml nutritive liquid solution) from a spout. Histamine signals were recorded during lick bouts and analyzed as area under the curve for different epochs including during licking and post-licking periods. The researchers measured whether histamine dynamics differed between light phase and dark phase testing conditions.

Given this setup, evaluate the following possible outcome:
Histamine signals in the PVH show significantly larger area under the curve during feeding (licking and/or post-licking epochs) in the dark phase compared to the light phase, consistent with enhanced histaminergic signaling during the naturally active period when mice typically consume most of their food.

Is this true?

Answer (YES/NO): NO